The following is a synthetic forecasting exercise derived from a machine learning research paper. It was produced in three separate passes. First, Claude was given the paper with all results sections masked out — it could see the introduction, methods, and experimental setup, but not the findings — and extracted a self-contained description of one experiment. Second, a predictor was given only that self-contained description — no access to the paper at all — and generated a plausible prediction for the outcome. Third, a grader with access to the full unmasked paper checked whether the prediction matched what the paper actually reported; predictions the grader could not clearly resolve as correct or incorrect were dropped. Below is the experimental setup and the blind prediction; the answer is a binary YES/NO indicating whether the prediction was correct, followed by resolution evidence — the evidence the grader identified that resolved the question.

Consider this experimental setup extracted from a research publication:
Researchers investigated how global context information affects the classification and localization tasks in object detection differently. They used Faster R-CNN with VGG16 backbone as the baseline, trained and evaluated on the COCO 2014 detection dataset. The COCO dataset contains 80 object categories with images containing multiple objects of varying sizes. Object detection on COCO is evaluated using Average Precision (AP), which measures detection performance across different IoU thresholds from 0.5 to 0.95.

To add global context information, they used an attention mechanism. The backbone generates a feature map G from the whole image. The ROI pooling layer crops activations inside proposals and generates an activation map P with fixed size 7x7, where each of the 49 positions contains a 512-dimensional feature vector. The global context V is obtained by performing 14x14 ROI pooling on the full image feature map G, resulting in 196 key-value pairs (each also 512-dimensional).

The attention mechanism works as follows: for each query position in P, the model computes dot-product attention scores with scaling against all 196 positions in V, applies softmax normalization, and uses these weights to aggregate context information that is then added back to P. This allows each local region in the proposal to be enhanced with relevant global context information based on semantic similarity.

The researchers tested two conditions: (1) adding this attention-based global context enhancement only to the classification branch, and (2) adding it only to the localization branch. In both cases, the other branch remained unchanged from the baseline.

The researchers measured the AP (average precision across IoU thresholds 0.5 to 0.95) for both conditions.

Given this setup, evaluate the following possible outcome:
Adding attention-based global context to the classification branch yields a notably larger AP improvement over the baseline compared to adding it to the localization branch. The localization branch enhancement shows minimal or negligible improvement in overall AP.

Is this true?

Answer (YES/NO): YES